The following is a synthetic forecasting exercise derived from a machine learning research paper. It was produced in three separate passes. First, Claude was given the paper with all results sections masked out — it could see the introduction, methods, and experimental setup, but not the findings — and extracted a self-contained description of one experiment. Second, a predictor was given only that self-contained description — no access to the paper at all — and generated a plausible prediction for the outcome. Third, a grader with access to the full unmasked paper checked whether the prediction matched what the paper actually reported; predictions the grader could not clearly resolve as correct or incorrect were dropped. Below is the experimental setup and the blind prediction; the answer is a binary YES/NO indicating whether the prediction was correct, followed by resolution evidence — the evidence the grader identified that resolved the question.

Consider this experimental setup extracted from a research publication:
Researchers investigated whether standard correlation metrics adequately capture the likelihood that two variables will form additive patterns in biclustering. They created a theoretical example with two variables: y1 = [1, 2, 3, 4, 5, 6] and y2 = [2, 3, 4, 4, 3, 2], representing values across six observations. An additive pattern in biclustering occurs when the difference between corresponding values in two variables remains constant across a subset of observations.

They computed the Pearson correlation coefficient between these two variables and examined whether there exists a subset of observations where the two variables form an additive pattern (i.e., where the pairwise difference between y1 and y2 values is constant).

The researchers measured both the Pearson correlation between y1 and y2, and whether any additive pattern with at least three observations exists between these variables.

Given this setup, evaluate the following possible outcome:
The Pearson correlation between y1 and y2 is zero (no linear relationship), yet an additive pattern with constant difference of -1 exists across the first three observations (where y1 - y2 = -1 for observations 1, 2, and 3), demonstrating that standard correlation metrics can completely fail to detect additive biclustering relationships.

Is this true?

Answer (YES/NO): YES